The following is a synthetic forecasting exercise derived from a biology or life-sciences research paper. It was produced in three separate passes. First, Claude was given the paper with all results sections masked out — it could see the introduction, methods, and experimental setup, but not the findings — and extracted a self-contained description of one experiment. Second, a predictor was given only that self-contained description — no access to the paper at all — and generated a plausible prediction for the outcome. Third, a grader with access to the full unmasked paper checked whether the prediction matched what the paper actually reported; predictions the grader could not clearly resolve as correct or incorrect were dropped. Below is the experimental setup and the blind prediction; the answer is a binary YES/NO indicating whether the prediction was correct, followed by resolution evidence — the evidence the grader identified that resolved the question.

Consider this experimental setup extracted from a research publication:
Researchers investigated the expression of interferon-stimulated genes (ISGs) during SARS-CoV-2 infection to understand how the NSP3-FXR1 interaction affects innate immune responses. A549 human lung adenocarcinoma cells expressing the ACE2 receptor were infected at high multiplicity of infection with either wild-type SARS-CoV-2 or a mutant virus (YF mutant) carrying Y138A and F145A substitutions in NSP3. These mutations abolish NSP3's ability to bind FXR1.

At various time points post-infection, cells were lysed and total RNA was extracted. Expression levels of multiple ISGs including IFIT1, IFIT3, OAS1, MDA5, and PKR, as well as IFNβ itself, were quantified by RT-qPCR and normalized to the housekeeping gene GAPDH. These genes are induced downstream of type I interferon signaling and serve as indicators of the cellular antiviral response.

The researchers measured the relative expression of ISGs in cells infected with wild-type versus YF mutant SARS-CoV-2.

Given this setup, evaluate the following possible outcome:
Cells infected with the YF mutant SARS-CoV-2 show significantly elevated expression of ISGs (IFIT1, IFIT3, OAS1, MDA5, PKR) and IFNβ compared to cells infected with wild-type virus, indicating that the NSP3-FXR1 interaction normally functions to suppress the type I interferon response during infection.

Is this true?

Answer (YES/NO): NO